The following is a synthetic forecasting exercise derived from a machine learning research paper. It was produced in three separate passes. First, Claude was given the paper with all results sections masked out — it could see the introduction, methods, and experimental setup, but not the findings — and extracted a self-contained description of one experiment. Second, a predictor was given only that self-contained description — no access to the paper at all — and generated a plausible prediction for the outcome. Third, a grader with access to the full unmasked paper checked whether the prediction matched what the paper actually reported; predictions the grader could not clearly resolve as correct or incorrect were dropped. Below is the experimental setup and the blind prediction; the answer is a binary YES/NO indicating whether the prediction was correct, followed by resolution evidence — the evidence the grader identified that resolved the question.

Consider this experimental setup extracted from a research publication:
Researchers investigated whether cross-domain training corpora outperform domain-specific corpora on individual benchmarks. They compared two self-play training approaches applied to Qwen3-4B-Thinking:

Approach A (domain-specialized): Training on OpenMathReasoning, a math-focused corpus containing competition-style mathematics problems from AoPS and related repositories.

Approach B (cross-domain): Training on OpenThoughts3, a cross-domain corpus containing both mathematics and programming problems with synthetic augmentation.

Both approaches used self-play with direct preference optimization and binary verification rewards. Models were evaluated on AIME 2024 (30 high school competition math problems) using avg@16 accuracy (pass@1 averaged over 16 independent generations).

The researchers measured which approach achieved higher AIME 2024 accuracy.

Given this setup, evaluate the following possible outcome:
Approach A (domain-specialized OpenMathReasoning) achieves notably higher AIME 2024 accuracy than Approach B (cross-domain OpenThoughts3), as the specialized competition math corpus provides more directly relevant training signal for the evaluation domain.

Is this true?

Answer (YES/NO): NO